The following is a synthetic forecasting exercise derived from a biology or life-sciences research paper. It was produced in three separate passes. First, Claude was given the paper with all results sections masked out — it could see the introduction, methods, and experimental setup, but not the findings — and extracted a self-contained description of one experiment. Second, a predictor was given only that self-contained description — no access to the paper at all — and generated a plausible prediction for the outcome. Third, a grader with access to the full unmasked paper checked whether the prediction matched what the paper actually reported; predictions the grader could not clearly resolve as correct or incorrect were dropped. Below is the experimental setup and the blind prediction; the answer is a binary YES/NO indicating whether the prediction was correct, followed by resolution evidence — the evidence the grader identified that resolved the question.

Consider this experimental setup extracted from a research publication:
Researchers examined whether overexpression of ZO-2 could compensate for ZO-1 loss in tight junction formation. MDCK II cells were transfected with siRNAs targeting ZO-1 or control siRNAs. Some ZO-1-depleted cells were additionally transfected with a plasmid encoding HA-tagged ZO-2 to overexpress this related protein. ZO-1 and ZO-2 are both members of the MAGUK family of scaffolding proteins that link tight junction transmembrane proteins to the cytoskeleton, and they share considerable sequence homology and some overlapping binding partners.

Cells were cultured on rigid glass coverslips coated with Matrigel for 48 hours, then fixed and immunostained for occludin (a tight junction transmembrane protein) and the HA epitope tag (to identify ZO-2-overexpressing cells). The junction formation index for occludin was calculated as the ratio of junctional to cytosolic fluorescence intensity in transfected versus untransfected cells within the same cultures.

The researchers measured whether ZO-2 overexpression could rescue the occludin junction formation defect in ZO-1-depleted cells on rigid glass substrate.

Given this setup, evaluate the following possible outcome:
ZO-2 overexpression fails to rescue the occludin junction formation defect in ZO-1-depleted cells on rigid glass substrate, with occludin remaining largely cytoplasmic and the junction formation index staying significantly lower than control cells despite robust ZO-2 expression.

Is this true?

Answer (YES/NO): NO